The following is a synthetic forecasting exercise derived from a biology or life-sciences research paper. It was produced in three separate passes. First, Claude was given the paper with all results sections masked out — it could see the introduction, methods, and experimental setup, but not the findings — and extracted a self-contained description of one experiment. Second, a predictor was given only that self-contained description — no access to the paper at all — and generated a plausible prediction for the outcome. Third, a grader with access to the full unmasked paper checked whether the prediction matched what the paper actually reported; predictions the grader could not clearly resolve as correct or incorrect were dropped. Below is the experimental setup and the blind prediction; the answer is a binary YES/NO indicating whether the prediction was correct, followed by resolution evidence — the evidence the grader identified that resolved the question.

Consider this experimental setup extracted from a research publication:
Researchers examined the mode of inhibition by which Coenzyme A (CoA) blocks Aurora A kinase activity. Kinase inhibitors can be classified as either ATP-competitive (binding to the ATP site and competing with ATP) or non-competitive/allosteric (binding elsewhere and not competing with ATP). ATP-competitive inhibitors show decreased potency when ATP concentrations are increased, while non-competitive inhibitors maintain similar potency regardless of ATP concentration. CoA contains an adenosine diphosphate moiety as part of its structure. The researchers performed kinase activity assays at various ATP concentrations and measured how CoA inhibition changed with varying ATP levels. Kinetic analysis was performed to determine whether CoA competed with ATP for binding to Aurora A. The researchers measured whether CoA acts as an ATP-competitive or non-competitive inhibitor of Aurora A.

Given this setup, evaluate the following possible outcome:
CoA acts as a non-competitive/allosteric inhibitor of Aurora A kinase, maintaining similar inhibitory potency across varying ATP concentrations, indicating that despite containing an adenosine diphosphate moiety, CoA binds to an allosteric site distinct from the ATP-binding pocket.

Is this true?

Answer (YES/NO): NO